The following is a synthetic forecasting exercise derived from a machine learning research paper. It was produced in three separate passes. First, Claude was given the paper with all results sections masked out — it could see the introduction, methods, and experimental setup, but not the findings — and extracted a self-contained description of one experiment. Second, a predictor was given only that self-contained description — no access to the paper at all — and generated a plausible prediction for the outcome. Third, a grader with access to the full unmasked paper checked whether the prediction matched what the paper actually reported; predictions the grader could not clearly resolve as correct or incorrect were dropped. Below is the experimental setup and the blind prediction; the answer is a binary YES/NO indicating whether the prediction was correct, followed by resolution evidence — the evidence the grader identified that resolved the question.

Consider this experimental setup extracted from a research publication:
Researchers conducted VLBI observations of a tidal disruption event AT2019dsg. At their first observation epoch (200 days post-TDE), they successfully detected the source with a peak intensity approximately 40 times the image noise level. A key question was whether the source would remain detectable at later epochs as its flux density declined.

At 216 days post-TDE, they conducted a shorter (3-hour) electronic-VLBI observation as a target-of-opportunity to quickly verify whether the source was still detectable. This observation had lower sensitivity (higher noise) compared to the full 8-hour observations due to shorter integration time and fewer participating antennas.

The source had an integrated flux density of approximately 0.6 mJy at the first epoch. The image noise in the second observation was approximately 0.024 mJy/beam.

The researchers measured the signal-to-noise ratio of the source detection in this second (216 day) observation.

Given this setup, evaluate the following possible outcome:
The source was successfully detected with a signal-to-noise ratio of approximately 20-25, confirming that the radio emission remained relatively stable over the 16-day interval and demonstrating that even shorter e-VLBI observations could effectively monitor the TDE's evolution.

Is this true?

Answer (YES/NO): NO